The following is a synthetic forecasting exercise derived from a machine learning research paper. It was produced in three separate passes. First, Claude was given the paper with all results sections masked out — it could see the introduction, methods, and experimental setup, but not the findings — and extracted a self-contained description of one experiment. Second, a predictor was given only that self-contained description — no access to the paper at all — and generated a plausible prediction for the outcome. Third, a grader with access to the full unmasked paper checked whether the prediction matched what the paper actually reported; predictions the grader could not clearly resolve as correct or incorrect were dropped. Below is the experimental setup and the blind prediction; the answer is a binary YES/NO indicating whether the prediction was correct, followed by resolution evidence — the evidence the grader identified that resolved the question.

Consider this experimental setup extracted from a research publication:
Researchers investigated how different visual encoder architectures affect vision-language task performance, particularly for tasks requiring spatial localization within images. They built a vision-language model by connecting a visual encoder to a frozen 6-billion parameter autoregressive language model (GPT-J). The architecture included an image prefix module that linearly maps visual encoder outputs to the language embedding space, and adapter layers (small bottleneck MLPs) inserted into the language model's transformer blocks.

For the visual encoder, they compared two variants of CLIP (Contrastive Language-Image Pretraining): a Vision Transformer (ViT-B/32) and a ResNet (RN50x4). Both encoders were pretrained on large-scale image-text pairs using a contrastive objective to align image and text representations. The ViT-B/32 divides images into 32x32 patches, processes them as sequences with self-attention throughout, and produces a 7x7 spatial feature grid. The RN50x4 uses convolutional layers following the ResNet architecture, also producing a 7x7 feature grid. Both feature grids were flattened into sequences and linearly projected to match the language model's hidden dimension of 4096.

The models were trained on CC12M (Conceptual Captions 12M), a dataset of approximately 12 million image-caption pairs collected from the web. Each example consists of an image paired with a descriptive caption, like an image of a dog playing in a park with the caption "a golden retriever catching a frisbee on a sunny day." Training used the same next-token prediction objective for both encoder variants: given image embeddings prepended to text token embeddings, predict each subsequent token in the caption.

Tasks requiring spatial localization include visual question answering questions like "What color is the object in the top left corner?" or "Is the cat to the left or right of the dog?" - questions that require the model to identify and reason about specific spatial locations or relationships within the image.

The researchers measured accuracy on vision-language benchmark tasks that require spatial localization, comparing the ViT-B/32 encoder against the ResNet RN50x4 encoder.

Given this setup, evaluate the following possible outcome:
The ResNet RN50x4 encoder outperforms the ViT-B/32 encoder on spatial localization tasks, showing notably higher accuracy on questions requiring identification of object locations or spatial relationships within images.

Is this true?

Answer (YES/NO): YES